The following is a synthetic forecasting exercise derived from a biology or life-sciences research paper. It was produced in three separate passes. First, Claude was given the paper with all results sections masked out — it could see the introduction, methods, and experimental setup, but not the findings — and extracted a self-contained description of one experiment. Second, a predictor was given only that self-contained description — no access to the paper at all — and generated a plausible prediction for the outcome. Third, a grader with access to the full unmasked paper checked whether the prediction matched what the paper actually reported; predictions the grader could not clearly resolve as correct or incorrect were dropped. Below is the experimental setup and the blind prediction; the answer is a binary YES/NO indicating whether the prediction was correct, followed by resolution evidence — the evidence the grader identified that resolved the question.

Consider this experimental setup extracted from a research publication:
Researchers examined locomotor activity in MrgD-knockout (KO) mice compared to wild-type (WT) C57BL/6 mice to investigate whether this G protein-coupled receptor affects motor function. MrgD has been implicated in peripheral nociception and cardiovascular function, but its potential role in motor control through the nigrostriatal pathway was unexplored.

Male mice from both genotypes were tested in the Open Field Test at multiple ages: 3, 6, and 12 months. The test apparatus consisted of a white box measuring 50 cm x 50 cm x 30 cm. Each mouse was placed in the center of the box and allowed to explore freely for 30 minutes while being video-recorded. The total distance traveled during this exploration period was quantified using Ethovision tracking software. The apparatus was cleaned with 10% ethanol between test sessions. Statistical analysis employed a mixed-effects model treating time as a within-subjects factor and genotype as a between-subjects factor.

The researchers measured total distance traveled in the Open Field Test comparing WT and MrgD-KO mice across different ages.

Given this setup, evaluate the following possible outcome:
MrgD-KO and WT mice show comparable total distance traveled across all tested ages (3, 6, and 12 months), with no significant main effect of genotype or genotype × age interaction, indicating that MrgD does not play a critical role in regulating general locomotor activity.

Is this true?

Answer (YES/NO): NO